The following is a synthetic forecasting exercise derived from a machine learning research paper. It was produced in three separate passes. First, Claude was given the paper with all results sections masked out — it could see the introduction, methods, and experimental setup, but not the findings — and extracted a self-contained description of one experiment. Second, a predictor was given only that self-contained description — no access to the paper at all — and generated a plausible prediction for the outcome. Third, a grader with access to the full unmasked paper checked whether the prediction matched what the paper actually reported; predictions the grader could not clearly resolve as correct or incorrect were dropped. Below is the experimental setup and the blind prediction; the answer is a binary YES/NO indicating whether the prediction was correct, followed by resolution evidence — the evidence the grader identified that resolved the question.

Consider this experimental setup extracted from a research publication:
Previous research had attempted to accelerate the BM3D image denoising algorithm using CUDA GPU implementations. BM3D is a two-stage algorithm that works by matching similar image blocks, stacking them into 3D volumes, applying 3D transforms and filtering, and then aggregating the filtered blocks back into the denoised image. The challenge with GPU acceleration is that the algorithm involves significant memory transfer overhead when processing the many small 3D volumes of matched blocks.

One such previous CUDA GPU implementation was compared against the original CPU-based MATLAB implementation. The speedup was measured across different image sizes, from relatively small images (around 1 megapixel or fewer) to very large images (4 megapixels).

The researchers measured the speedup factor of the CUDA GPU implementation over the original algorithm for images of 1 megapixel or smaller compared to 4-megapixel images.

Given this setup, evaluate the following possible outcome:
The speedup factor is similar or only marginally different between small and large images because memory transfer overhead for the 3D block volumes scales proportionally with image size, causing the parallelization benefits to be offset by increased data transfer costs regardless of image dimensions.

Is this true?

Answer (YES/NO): NO